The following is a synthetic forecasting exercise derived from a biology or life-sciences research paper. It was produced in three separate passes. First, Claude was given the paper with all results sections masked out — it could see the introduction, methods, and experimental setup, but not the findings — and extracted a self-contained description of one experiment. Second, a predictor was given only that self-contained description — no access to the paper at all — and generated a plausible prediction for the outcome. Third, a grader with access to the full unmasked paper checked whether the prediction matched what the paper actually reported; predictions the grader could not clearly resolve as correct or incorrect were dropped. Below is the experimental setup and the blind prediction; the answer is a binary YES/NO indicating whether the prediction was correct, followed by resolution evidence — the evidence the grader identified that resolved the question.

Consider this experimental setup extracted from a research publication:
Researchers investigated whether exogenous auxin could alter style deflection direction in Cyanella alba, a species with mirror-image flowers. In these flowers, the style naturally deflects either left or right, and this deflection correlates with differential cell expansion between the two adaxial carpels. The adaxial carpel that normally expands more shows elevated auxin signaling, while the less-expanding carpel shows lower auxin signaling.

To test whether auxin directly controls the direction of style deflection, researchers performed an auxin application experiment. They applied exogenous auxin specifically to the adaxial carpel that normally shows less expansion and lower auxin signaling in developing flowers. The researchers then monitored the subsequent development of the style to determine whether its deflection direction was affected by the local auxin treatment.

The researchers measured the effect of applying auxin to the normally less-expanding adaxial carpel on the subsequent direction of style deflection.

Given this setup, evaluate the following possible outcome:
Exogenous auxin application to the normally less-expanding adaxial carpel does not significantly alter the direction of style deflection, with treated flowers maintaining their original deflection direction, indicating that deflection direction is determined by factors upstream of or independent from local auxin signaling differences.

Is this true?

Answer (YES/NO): NO